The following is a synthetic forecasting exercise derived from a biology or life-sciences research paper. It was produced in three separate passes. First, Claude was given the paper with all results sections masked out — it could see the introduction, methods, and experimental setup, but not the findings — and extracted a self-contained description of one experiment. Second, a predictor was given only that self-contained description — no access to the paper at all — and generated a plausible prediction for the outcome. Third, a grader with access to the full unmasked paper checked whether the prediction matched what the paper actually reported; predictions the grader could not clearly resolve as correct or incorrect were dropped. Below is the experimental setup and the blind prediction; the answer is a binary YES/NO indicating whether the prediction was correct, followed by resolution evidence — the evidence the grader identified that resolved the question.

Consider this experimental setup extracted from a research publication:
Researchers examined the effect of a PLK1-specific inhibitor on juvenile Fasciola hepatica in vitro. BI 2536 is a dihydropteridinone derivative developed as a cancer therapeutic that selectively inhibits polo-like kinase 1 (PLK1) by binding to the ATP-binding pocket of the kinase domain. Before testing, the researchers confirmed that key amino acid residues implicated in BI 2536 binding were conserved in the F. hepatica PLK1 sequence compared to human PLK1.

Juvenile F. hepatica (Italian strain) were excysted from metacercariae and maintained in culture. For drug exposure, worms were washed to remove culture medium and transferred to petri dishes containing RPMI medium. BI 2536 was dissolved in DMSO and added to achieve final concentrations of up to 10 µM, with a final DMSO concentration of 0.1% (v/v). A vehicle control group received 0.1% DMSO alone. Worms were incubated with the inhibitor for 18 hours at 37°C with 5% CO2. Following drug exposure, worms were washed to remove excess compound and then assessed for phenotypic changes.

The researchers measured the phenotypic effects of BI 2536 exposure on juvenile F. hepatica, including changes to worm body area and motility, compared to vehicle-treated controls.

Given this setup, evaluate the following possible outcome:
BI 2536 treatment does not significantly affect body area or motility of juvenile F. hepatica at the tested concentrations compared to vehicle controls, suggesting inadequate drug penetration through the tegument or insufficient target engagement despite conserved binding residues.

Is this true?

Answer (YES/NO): YES